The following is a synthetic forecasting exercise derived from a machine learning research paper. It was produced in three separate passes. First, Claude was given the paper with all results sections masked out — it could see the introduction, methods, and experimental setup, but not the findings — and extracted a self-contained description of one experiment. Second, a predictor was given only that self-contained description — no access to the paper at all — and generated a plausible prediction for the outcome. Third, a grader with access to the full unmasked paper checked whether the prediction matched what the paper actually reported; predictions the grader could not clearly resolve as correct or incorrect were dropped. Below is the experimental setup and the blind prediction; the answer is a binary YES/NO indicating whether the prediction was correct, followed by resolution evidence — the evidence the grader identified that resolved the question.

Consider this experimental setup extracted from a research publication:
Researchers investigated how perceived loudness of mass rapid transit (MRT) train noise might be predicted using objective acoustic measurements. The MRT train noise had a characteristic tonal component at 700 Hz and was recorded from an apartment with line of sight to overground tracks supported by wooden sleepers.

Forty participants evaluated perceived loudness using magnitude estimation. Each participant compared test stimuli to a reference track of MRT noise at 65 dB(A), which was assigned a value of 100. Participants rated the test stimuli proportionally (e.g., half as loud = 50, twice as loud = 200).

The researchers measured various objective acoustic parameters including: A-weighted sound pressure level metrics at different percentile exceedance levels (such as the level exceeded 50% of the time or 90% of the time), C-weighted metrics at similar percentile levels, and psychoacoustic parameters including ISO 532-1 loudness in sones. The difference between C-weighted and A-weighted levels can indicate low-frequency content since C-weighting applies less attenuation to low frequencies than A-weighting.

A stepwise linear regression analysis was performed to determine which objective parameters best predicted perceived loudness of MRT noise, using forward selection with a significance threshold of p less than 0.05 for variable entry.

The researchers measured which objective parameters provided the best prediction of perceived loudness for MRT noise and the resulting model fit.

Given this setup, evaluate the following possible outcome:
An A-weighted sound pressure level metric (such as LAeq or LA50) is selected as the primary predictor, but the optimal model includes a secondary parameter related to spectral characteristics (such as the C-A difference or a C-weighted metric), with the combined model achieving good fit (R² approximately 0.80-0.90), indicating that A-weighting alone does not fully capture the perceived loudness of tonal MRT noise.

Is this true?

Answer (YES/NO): NO